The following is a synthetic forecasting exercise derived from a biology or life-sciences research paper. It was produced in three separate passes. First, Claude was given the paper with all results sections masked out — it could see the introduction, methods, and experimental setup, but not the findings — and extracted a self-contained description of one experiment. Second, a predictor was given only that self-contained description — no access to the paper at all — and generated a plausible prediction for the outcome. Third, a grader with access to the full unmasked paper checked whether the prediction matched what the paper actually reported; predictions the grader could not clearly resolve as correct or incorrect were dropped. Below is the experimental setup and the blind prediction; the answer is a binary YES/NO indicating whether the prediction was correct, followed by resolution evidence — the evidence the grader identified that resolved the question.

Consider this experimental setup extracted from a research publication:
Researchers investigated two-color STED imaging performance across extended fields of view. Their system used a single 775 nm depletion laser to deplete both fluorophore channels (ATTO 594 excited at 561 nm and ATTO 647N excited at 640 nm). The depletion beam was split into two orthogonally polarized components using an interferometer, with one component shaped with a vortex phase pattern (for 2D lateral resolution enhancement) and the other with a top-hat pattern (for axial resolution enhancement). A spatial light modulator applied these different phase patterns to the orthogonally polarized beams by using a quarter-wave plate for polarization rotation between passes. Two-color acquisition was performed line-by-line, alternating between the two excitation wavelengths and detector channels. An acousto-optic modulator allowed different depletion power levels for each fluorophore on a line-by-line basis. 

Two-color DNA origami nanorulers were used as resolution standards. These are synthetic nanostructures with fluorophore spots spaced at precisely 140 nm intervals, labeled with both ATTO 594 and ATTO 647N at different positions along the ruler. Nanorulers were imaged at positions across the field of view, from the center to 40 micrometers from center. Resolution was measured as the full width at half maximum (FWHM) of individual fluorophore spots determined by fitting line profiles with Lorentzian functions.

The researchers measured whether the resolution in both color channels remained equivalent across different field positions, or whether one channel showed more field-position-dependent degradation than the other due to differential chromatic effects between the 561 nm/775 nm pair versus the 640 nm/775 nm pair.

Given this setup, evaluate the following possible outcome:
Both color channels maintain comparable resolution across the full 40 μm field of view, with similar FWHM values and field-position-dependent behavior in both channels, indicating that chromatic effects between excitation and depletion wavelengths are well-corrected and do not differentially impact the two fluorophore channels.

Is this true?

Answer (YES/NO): YES